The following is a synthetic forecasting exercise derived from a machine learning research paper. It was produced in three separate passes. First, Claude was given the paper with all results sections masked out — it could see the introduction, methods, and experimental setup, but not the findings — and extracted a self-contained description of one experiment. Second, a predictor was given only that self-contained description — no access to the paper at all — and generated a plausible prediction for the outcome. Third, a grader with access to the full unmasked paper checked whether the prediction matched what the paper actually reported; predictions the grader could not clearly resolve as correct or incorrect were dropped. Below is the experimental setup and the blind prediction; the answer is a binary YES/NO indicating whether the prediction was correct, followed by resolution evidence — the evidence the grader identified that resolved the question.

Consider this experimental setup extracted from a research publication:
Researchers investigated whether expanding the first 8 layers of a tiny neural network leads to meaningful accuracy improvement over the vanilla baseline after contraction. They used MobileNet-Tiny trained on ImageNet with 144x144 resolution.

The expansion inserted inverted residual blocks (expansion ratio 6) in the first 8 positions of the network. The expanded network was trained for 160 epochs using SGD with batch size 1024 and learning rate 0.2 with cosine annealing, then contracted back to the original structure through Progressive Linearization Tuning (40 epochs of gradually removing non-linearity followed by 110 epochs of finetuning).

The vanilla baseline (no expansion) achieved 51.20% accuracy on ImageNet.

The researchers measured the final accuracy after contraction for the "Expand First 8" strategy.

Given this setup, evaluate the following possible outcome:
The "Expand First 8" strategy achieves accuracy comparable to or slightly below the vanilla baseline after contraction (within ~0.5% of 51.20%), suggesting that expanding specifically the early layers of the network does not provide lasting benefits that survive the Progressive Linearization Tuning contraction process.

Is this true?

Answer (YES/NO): NO